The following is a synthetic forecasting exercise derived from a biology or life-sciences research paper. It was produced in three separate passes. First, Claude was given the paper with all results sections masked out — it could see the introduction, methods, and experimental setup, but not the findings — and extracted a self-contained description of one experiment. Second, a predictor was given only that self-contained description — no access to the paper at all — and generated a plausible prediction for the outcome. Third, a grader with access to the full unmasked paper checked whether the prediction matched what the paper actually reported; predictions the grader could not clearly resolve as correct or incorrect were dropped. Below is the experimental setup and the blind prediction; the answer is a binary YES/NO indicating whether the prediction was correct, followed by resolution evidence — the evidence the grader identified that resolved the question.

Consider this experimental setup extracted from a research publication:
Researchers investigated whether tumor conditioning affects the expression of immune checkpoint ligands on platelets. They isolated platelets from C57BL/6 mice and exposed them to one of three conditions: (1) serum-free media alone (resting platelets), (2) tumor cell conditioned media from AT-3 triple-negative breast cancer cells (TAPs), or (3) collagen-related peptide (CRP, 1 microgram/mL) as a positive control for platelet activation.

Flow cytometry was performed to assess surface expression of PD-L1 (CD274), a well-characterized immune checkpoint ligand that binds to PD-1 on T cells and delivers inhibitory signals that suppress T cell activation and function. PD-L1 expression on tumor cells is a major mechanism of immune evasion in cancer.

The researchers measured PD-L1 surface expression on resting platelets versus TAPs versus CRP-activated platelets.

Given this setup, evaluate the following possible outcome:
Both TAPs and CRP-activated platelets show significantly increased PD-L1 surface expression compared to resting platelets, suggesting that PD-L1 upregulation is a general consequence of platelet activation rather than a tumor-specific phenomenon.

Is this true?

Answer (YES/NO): NO